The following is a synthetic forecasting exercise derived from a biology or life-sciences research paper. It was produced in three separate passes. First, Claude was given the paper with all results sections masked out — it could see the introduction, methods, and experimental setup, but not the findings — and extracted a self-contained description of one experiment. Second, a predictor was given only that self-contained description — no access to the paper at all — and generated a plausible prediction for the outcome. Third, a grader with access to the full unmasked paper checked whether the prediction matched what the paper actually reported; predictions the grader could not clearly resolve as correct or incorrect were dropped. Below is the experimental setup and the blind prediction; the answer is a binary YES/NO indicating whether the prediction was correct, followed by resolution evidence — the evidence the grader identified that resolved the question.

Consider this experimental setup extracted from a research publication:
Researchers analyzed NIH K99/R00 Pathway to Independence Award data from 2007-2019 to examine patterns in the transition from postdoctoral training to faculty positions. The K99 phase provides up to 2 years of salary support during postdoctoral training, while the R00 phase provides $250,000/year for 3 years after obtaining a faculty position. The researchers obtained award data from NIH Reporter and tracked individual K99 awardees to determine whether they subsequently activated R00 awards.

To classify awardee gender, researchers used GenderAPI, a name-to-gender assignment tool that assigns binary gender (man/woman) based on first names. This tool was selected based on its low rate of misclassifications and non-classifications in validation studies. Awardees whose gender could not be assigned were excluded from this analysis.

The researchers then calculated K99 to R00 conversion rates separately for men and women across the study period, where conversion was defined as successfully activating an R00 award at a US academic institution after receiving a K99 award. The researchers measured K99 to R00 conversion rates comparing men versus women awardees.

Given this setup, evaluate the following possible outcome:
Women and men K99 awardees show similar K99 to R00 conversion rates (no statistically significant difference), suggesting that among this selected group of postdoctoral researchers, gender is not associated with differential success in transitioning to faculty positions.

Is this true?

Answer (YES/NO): YES